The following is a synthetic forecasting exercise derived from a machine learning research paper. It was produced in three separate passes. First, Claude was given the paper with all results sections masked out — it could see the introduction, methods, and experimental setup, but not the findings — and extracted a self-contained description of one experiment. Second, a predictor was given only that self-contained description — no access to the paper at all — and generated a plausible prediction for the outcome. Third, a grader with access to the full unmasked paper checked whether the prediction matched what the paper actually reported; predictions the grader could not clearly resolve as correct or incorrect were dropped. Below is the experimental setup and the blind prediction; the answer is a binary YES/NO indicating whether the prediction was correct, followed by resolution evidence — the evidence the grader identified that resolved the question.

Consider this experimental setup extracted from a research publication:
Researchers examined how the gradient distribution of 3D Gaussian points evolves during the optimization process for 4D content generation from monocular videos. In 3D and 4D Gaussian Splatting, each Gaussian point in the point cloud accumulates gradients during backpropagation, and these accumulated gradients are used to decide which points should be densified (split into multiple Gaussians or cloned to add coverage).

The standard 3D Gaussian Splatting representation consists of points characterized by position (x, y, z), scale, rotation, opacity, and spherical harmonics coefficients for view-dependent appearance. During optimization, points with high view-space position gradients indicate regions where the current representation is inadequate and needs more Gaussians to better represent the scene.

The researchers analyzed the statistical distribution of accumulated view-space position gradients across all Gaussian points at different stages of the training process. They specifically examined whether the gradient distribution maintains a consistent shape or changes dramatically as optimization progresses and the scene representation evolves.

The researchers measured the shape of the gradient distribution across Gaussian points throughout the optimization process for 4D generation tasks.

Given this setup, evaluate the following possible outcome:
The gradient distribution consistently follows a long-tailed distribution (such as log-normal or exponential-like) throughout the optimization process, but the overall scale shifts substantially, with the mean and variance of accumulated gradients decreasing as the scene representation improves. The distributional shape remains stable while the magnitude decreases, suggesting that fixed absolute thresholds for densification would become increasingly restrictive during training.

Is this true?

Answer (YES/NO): NO